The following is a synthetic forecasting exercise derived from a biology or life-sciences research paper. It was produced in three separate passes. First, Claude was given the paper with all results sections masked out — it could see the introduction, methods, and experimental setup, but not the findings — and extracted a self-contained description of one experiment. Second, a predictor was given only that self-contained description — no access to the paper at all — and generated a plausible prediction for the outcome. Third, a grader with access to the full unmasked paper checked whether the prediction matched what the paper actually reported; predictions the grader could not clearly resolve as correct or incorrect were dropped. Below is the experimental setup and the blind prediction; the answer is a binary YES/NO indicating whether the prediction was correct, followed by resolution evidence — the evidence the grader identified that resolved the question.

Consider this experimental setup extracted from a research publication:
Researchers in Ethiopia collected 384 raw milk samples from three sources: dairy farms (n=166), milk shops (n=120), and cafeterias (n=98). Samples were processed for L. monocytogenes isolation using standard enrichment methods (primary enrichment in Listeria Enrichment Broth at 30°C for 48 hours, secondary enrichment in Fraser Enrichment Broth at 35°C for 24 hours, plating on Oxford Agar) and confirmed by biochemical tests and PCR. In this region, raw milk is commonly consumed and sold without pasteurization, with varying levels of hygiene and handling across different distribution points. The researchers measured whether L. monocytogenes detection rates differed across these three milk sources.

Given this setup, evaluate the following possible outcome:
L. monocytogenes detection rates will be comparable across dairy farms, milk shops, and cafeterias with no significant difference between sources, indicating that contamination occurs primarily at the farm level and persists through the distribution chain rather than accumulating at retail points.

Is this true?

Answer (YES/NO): YES